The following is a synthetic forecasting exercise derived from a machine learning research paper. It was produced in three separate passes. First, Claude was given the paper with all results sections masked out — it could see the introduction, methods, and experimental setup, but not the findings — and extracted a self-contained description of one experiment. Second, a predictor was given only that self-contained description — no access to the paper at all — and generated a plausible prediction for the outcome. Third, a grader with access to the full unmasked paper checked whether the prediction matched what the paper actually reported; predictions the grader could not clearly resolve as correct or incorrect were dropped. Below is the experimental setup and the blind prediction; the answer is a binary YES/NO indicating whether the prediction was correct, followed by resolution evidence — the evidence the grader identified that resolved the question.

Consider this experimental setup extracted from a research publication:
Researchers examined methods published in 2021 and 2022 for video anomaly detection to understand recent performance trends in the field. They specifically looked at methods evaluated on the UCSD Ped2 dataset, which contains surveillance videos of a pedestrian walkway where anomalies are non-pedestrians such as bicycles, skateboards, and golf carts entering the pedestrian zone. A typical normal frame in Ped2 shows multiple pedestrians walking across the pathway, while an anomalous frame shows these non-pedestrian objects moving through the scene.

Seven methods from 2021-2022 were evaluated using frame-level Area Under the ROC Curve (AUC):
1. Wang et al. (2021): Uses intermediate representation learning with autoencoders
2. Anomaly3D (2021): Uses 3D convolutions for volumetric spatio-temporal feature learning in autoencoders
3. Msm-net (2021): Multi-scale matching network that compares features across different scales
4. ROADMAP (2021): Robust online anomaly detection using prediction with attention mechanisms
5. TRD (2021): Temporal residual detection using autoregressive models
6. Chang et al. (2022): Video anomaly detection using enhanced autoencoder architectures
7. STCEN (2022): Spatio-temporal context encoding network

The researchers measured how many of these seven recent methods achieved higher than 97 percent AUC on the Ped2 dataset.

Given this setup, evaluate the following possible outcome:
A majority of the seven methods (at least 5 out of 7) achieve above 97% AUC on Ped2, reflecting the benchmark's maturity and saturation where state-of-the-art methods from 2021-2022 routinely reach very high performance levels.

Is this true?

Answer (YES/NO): NO